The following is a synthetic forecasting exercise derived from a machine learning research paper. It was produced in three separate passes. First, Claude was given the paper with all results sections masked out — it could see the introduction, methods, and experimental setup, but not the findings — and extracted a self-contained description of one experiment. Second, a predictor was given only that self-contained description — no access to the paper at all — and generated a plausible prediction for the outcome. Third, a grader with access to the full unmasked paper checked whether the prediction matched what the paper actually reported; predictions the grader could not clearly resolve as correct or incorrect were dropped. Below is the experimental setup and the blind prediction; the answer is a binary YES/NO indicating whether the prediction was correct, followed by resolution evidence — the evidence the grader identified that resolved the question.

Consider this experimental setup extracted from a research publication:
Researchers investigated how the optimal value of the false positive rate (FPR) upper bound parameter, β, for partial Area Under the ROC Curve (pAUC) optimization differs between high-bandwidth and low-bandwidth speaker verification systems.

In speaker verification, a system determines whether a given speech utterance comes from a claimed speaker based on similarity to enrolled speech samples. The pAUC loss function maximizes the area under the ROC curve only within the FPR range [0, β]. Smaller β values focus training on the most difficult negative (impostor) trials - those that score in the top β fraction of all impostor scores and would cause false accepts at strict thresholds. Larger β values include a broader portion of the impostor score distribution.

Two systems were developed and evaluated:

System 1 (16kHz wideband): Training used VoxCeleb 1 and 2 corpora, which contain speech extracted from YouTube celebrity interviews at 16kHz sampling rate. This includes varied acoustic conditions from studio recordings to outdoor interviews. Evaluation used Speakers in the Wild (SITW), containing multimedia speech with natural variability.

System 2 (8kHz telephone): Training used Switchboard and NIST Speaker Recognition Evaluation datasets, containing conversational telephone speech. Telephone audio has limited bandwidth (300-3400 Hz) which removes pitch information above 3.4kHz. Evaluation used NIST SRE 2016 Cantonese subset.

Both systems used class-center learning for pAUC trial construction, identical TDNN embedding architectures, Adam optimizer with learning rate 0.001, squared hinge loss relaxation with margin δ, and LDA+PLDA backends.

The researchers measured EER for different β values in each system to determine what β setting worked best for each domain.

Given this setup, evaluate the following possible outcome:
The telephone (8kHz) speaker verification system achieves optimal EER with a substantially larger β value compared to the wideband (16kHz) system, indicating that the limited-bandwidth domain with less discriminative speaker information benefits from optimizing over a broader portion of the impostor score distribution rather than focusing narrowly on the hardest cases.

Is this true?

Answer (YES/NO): YES